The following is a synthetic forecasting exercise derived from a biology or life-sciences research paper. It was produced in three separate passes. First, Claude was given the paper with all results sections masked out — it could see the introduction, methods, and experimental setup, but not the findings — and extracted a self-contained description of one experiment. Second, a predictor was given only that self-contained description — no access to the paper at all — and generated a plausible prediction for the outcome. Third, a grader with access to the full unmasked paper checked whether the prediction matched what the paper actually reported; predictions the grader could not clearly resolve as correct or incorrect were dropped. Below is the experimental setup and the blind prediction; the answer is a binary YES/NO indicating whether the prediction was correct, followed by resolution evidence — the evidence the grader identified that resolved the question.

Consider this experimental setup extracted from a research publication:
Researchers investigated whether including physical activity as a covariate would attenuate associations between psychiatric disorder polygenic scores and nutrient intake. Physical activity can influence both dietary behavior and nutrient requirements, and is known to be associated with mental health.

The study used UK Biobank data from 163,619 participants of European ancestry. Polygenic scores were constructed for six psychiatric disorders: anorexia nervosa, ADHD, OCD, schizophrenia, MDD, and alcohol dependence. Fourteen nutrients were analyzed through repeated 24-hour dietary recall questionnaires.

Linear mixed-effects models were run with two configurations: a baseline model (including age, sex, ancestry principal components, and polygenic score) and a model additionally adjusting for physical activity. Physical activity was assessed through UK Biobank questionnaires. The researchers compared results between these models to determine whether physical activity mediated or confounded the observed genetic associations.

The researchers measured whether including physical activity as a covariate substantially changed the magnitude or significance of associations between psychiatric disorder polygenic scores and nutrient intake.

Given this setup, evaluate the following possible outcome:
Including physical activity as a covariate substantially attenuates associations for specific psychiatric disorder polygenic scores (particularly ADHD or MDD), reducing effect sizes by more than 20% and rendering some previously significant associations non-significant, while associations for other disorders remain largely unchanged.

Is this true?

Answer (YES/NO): NO